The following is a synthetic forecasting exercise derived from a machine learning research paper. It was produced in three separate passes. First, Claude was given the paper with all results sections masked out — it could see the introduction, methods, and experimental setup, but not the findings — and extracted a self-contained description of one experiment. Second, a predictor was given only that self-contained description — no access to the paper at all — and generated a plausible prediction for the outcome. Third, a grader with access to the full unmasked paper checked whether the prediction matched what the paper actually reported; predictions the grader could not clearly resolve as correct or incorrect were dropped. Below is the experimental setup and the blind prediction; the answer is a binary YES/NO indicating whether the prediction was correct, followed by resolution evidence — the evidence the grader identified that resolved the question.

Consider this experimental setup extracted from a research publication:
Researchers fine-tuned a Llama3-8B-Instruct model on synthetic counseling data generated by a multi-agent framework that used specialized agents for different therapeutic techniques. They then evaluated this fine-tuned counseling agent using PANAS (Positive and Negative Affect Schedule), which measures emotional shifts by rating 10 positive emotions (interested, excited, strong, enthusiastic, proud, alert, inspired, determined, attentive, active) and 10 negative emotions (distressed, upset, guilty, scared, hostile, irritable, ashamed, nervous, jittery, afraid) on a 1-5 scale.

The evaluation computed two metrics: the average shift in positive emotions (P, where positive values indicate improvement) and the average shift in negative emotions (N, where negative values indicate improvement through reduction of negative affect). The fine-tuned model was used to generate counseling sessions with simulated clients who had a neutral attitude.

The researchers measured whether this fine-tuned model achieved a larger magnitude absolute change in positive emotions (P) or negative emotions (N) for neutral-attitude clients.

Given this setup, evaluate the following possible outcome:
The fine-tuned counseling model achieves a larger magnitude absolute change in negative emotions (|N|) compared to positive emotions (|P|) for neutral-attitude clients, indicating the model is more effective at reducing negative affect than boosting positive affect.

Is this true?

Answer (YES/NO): NO